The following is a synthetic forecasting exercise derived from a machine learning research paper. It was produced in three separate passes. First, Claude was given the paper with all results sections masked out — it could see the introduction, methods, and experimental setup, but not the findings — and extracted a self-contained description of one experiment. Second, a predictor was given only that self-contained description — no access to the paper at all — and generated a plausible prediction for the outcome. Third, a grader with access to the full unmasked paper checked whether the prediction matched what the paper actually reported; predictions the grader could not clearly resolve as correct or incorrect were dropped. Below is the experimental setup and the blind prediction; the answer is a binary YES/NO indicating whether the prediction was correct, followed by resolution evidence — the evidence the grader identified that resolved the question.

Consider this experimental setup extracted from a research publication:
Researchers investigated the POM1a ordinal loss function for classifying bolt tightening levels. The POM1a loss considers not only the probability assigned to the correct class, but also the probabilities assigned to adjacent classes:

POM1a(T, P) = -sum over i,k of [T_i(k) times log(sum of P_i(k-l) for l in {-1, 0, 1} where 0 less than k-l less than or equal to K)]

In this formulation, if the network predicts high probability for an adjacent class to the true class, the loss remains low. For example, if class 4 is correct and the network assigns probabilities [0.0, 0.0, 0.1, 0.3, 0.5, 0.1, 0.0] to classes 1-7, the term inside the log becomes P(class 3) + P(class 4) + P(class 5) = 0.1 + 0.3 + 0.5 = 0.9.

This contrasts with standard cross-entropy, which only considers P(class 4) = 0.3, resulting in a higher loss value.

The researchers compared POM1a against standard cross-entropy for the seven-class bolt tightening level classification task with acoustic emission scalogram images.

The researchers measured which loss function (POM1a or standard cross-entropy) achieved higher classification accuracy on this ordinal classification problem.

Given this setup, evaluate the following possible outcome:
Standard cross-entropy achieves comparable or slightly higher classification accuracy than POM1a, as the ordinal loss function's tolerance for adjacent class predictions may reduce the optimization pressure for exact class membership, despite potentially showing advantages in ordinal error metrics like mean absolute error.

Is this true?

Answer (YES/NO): NO